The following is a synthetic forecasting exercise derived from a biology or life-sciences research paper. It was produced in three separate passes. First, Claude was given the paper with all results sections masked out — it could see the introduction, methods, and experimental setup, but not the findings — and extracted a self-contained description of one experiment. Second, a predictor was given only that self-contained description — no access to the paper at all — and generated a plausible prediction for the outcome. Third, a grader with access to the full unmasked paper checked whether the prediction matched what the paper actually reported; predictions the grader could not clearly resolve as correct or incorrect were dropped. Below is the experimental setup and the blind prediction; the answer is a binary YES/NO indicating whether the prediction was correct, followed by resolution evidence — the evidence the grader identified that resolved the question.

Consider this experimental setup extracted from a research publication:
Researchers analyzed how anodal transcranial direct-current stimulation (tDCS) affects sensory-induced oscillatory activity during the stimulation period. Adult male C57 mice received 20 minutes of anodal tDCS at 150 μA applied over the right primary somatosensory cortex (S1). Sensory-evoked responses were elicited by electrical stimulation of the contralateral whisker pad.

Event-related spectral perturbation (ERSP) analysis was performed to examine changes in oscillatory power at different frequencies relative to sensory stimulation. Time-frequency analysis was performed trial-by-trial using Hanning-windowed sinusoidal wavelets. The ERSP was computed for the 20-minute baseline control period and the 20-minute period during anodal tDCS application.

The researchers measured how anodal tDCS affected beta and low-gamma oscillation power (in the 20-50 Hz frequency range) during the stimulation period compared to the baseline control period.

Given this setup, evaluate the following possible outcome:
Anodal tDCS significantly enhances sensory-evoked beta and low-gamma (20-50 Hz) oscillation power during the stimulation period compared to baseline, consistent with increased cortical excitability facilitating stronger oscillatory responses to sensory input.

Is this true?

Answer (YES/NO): YES